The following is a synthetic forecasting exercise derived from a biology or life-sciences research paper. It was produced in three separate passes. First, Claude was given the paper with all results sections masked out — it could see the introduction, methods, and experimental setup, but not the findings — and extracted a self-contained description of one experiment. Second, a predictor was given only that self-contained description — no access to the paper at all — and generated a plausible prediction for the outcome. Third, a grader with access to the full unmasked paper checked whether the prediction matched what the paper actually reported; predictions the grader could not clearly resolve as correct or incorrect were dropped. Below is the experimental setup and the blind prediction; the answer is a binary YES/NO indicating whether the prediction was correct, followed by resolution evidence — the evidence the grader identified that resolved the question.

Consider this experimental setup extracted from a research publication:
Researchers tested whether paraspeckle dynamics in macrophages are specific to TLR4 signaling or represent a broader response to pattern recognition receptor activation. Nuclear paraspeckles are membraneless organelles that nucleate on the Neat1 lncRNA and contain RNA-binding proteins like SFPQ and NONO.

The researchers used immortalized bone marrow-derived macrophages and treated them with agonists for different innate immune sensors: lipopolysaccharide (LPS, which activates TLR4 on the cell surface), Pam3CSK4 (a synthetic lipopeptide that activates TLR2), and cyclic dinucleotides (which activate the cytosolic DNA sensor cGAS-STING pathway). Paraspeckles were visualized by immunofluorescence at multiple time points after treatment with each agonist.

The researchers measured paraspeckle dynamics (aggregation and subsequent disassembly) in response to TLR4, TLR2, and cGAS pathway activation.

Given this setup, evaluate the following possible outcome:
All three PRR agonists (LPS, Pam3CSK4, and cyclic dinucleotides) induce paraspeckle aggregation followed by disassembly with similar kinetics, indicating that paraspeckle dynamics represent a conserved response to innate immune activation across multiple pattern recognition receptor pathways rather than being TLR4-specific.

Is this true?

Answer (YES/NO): YES